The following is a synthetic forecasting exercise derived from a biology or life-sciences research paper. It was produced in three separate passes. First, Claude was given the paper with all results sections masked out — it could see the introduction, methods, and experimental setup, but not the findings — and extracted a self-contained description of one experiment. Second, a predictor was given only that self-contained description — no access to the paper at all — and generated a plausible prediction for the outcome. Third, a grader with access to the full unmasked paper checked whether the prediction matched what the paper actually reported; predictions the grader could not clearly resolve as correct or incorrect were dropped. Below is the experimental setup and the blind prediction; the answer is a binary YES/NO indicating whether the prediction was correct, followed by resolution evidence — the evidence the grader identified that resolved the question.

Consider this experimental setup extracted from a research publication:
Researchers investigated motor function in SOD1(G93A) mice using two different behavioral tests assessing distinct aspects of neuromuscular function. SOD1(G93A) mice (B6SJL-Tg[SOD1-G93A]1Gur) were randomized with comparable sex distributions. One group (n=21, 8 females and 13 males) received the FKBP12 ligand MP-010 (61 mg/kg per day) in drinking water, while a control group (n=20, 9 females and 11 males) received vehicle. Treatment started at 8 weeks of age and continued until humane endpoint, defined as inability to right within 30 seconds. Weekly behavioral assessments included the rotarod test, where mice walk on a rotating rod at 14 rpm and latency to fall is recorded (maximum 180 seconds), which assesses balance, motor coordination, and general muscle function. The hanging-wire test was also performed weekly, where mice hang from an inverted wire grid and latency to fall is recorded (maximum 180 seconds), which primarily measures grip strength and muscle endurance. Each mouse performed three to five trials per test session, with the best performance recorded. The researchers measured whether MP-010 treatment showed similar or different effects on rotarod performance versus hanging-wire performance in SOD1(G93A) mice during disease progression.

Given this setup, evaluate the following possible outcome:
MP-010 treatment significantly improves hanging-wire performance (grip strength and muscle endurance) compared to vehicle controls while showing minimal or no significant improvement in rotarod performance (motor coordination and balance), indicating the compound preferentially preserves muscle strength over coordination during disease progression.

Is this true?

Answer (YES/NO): NO